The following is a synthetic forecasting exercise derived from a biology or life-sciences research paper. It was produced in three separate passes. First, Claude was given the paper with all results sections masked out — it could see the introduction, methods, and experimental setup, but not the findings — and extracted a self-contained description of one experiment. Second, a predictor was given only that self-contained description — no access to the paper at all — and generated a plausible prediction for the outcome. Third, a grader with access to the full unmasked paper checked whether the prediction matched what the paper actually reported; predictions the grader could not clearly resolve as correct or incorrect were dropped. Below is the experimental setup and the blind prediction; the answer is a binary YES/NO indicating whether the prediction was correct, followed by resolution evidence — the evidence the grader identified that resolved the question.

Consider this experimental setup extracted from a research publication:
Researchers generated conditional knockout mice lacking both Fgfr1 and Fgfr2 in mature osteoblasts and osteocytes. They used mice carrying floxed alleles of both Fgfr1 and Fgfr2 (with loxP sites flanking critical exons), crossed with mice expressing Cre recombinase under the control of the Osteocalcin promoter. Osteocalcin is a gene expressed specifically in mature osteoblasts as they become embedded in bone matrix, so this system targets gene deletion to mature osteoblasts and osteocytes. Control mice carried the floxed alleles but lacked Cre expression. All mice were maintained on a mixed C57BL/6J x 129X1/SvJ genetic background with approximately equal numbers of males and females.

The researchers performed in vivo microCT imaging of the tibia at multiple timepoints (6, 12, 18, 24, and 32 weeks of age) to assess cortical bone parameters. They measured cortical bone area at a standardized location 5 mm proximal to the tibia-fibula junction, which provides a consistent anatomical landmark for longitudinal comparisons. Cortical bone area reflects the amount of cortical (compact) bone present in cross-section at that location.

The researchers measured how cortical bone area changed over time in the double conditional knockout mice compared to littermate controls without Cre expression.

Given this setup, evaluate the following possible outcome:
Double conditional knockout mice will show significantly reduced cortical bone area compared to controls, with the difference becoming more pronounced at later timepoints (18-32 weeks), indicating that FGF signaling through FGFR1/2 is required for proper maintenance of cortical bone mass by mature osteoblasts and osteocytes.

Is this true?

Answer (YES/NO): NO